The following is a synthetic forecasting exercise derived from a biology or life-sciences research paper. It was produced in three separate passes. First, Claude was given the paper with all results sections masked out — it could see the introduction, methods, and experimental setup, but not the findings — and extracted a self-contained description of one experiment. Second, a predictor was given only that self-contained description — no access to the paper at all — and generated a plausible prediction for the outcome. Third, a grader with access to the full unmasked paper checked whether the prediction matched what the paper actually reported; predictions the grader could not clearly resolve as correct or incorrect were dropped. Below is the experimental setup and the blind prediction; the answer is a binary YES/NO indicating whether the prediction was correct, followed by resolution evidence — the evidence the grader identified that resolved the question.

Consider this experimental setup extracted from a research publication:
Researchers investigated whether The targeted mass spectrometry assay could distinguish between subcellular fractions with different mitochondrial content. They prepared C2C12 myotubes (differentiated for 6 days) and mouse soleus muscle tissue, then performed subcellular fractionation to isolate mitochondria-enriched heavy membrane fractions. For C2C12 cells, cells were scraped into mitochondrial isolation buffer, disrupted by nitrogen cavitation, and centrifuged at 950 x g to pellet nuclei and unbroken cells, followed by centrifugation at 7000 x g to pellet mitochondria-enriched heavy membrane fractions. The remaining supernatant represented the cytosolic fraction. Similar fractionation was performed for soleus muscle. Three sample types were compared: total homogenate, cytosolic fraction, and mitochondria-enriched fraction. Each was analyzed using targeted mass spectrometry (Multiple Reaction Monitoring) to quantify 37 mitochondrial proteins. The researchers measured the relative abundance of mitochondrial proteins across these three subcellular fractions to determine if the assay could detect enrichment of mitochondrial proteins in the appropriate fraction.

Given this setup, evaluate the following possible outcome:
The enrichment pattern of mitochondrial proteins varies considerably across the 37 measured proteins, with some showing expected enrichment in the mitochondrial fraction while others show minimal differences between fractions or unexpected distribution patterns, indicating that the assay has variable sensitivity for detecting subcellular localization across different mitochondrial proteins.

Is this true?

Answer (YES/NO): NO